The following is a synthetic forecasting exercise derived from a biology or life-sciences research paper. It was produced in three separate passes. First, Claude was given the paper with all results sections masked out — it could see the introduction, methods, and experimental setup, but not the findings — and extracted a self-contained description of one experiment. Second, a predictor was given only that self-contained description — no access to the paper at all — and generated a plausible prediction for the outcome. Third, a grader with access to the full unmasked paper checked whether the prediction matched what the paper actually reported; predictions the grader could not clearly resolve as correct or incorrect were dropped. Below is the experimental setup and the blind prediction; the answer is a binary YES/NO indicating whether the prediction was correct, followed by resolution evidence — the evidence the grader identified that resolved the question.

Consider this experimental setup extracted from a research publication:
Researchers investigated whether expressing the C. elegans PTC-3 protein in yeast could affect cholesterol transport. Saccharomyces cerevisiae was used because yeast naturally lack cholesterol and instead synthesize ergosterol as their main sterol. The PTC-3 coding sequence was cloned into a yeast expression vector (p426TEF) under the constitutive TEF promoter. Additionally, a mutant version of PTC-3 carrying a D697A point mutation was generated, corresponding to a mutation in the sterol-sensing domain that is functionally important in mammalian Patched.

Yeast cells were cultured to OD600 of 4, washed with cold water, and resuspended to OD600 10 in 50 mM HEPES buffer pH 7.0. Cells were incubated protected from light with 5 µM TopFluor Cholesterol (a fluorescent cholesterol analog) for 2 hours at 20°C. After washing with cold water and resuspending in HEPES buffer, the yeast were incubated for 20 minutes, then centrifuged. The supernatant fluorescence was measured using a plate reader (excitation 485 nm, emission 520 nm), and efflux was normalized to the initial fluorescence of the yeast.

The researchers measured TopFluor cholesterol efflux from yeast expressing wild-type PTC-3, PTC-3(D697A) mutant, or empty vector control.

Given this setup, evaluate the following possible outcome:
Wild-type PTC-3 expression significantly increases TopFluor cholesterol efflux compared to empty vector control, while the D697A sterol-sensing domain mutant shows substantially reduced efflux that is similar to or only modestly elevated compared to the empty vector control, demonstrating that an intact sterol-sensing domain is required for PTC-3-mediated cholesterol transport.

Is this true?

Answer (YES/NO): YES